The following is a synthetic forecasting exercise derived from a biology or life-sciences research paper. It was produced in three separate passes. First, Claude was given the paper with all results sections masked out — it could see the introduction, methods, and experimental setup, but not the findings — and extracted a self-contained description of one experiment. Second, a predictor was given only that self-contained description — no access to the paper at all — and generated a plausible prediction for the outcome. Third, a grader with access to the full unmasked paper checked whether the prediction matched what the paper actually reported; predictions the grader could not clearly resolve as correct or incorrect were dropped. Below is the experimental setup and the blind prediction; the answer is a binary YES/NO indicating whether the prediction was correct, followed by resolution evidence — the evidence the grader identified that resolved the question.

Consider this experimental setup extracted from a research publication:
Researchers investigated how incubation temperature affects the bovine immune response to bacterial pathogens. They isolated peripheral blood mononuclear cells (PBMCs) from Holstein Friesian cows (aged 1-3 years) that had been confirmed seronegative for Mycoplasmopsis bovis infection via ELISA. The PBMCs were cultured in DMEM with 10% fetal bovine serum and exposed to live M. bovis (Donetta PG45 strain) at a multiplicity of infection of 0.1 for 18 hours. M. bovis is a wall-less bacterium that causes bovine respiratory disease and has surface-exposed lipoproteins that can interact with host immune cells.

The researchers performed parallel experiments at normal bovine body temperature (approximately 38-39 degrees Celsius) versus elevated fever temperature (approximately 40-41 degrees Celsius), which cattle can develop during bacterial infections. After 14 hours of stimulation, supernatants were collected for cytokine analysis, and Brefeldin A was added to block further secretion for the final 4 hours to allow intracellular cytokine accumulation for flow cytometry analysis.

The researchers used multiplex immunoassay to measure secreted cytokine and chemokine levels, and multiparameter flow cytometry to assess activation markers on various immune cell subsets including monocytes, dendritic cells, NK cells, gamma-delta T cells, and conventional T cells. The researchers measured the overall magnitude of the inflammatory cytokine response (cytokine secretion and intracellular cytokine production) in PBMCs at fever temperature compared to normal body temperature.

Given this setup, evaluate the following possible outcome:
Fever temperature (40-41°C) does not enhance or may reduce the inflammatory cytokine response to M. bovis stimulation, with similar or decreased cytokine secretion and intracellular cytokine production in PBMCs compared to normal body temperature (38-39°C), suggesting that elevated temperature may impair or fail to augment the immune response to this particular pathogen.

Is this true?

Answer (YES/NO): YES